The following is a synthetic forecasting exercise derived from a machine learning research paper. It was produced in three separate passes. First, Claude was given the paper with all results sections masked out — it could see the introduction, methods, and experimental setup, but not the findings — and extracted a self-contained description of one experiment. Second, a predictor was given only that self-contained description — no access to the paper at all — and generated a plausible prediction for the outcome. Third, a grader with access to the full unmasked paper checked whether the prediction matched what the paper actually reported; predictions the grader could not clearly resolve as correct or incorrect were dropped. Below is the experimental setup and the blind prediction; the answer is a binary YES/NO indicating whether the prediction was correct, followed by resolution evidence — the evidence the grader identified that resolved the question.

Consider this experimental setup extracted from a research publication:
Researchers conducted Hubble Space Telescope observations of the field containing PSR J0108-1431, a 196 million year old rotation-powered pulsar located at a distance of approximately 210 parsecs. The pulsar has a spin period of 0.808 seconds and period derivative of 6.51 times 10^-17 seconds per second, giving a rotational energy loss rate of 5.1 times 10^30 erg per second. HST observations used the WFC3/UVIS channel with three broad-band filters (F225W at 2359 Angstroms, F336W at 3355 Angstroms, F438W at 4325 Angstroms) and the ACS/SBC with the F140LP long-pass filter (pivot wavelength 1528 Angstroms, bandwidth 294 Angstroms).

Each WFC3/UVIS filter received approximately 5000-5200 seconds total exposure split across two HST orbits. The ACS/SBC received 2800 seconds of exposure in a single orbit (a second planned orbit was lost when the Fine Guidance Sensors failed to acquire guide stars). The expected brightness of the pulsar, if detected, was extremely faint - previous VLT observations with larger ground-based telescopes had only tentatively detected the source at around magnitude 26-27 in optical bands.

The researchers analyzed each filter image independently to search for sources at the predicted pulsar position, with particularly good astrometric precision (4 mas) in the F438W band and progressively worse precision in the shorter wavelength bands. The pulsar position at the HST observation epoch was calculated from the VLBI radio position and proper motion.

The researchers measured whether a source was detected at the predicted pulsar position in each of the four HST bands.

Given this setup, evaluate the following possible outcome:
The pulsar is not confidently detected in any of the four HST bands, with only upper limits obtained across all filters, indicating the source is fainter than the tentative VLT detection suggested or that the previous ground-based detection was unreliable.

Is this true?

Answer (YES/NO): NO